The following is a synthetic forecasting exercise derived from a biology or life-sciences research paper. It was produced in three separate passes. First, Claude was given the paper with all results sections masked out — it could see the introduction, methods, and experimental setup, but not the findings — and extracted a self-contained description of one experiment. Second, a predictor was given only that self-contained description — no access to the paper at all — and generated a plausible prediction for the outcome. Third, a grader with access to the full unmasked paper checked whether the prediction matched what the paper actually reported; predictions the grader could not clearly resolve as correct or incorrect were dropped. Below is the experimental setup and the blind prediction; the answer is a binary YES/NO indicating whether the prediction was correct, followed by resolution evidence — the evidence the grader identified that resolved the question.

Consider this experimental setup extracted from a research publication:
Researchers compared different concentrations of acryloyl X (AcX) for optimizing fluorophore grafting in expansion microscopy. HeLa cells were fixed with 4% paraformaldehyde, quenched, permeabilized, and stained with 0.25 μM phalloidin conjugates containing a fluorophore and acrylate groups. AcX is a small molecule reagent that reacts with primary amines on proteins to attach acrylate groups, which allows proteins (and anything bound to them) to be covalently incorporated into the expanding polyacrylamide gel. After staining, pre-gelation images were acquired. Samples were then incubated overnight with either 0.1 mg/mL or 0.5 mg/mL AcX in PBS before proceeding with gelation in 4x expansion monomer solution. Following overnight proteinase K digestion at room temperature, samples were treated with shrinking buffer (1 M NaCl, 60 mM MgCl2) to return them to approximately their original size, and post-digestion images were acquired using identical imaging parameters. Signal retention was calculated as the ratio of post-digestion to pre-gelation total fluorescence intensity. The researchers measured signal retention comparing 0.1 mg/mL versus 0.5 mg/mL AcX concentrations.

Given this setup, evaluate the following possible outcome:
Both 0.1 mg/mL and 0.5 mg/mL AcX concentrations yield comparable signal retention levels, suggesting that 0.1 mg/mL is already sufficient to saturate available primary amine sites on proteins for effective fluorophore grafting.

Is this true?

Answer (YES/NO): NO